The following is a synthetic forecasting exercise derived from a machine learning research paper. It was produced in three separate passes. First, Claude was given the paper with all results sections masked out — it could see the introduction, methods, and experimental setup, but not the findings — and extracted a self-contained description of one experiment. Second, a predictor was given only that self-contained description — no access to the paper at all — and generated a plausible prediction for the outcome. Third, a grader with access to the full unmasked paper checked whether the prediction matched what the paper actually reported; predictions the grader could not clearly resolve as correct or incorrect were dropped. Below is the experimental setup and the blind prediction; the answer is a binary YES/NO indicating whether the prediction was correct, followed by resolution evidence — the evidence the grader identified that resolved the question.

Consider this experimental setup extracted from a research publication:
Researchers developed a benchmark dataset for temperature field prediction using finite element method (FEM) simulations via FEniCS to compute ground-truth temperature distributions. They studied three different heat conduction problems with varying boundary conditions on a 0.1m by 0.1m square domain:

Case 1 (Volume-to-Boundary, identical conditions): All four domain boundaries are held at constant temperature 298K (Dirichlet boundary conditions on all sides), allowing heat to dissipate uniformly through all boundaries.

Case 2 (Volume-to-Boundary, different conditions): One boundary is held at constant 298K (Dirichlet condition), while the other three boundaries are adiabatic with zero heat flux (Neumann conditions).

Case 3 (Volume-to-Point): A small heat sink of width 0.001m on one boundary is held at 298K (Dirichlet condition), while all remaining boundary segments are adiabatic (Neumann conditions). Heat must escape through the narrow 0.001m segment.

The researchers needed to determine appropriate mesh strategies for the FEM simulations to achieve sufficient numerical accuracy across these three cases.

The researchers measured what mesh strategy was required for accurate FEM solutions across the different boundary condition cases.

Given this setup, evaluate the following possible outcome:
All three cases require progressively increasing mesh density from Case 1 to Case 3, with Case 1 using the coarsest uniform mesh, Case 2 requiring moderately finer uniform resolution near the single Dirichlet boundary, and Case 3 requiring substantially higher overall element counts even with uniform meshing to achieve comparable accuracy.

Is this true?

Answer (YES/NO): NO